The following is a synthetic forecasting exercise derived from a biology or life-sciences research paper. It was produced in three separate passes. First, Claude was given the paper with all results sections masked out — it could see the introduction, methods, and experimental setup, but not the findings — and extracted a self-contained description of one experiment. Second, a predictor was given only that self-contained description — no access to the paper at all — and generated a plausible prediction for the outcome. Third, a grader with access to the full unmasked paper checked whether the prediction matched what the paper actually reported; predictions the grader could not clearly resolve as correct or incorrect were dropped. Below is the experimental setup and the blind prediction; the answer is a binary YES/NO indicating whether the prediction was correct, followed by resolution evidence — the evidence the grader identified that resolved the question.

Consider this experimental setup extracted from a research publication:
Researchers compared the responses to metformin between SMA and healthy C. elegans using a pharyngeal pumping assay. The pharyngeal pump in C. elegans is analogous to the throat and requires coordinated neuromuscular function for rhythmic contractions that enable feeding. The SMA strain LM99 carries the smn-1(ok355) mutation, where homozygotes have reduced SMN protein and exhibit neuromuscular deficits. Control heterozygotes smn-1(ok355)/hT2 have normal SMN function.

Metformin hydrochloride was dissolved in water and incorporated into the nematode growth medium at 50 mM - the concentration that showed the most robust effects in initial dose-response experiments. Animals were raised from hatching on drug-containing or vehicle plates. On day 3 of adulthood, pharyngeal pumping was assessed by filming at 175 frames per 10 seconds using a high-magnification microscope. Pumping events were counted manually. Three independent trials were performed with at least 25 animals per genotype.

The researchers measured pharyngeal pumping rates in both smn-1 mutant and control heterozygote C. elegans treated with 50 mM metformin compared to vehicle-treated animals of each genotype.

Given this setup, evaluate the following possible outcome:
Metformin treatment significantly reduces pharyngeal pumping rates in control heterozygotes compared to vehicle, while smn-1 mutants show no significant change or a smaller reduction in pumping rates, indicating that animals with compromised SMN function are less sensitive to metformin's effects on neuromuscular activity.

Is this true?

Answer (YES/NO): NO